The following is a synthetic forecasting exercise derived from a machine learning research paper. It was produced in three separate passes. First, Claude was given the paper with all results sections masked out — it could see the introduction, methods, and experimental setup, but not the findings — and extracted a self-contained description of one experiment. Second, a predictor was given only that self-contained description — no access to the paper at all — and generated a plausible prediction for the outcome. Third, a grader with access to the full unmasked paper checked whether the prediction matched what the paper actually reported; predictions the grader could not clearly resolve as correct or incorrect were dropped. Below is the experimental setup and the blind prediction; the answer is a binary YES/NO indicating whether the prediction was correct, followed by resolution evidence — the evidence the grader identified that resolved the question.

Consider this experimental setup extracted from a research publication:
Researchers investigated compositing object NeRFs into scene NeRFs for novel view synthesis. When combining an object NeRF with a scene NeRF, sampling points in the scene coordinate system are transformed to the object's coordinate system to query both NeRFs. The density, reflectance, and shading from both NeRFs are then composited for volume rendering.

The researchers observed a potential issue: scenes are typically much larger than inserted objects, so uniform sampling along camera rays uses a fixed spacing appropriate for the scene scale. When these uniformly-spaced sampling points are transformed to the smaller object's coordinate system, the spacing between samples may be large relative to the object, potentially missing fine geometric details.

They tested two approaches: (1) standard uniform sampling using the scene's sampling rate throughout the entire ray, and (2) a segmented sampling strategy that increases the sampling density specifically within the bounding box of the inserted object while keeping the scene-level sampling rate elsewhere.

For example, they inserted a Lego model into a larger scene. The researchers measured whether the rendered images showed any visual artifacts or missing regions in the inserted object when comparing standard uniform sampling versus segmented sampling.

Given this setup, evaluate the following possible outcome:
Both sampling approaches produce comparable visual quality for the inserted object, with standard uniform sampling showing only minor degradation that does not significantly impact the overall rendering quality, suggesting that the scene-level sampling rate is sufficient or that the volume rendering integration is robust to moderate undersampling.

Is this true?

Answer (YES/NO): NO